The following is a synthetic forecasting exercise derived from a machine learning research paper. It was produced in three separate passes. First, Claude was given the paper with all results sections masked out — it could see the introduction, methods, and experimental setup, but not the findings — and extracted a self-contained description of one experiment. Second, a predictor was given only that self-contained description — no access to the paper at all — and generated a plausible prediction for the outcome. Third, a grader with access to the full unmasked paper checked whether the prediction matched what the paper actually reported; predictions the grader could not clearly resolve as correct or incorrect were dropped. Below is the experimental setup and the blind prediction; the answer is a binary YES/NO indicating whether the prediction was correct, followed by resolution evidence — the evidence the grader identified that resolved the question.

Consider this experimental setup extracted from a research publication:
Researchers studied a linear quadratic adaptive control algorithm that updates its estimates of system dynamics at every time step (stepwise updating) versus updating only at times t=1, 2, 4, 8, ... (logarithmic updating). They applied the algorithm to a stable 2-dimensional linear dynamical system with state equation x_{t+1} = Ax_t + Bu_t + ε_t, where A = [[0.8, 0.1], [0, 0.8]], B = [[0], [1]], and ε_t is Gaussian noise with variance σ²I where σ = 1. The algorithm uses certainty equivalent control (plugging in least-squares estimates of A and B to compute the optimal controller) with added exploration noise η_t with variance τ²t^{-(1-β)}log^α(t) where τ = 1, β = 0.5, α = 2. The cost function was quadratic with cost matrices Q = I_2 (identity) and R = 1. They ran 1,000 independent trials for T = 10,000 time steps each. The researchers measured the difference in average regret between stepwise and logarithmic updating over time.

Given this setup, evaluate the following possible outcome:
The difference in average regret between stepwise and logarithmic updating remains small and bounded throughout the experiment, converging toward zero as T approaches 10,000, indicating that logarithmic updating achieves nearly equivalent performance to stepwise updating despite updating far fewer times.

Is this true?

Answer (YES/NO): NO